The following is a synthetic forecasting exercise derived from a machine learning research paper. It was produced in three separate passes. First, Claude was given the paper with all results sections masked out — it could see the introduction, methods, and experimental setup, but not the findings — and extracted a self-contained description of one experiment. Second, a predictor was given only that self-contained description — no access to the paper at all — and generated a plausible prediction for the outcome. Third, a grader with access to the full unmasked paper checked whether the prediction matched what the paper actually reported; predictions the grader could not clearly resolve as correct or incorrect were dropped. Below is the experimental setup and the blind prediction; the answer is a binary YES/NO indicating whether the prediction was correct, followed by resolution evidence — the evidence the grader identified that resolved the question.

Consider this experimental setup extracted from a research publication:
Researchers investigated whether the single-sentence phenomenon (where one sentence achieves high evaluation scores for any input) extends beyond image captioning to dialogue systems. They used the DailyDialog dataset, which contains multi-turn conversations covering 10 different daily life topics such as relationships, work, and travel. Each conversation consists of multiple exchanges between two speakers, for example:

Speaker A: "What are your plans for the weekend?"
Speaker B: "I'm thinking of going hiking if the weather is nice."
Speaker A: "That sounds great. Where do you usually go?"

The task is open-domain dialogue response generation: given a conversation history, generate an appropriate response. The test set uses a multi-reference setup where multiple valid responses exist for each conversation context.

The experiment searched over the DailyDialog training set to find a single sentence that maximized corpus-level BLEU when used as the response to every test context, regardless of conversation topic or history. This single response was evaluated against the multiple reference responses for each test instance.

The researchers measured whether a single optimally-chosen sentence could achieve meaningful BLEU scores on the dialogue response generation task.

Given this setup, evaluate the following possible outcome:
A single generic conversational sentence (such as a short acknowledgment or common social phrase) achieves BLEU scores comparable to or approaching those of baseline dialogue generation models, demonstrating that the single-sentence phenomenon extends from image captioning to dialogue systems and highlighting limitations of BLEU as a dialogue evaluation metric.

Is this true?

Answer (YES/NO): YES